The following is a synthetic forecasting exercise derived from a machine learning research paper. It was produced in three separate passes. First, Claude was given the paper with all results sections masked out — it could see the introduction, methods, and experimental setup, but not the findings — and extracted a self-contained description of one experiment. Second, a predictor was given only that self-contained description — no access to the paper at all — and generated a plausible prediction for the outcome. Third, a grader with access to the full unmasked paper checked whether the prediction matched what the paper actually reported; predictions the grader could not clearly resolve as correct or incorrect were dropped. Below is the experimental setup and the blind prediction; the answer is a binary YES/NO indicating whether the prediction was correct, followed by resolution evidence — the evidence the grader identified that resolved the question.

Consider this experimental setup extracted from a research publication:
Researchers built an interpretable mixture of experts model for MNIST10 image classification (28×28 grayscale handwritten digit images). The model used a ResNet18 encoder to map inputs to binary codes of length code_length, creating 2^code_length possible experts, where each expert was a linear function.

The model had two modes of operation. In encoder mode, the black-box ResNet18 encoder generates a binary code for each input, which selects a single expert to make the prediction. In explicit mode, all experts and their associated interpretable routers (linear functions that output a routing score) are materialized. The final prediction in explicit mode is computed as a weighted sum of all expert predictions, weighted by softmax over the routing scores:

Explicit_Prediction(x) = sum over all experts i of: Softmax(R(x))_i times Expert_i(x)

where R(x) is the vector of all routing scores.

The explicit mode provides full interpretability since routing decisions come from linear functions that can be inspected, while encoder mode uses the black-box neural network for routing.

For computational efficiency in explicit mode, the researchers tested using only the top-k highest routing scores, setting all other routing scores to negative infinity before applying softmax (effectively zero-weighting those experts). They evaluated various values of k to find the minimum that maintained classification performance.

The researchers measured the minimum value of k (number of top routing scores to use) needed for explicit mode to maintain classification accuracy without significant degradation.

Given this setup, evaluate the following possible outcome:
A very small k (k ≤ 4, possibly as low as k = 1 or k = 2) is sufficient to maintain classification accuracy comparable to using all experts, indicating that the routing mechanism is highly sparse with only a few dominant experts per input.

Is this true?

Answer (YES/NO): NO